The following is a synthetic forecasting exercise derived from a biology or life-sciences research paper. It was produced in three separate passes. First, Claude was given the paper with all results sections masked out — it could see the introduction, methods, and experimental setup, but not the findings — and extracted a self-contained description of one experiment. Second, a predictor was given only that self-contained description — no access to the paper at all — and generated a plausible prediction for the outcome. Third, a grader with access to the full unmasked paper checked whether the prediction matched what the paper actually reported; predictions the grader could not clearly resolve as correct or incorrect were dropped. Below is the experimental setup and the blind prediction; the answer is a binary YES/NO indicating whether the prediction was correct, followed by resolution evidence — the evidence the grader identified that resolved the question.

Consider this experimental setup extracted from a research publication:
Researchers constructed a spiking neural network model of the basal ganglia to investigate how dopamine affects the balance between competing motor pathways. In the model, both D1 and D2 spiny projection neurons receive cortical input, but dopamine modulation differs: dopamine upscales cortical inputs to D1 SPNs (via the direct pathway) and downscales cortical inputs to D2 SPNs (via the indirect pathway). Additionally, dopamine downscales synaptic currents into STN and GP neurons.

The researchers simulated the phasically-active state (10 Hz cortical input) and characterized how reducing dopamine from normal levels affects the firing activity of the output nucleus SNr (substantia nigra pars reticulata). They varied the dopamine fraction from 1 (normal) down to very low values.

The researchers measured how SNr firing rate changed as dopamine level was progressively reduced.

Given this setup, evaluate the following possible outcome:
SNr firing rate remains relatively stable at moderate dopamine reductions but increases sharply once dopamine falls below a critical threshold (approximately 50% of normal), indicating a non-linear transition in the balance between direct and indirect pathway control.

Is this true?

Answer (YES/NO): NO